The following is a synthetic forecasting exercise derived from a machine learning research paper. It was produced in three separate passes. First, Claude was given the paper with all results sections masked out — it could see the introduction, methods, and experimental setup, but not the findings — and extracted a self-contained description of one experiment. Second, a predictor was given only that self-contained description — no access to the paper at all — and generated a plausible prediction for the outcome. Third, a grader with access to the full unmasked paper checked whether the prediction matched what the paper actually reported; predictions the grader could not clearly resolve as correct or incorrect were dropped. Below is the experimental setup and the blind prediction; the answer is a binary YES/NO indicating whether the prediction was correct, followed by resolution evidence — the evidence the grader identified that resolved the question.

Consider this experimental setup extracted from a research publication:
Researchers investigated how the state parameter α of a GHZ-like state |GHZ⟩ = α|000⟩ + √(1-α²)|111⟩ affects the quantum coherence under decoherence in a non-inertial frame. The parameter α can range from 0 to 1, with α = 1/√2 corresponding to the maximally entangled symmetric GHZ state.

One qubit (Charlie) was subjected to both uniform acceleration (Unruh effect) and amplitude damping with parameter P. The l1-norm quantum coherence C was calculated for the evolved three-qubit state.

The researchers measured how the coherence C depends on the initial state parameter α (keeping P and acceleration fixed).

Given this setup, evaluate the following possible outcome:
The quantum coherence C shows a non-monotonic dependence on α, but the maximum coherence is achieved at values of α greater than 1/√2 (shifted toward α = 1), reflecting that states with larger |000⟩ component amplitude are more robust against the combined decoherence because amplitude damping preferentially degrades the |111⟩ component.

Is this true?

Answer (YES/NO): NO